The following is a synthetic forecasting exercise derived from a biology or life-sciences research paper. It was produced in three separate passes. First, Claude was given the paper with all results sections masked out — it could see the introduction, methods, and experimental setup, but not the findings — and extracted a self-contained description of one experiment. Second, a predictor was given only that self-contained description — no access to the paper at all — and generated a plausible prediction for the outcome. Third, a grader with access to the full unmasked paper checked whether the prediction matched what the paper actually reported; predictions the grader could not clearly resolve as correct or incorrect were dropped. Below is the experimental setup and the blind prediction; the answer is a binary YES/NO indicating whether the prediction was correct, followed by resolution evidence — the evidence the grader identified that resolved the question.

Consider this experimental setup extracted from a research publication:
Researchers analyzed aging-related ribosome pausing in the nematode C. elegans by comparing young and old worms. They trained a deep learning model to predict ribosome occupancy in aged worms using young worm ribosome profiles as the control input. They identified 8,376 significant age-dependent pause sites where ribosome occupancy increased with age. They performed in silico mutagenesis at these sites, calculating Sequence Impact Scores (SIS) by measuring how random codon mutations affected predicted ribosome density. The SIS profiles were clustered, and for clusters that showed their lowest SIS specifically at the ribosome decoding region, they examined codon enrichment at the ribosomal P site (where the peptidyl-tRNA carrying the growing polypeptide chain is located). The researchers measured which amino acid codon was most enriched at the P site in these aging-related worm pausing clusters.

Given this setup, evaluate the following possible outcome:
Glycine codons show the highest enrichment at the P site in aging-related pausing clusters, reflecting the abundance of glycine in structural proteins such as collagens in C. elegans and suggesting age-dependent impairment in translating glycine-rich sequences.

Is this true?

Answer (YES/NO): NO